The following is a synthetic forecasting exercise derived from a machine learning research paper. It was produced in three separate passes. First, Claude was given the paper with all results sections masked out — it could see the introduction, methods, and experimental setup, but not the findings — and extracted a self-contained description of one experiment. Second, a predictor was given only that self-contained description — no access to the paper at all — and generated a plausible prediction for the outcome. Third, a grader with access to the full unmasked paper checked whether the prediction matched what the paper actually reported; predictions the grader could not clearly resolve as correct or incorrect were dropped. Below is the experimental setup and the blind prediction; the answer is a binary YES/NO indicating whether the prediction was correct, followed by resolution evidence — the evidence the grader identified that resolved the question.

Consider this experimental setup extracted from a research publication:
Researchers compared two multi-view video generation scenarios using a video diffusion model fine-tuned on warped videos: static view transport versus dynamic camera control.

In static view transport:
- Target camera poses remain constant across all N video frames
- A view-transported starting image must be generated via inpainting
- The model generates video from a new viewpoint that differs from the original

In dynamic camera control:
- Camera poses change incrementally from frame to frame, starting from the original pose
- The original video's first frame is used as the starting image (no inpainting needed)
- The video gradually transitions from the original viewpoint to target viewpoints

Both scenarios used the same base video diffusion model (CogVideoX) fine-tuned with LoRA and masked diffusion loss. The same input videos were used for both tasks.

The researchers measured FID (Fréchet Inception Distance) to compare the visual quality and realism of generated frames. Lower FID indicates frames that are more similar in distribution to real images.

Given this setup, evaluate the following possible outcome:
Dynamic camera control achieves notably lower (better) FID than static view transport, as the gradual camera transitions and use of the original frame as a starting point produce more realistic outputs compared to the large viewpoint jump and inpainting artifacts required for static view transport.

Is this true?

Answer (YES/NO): NO